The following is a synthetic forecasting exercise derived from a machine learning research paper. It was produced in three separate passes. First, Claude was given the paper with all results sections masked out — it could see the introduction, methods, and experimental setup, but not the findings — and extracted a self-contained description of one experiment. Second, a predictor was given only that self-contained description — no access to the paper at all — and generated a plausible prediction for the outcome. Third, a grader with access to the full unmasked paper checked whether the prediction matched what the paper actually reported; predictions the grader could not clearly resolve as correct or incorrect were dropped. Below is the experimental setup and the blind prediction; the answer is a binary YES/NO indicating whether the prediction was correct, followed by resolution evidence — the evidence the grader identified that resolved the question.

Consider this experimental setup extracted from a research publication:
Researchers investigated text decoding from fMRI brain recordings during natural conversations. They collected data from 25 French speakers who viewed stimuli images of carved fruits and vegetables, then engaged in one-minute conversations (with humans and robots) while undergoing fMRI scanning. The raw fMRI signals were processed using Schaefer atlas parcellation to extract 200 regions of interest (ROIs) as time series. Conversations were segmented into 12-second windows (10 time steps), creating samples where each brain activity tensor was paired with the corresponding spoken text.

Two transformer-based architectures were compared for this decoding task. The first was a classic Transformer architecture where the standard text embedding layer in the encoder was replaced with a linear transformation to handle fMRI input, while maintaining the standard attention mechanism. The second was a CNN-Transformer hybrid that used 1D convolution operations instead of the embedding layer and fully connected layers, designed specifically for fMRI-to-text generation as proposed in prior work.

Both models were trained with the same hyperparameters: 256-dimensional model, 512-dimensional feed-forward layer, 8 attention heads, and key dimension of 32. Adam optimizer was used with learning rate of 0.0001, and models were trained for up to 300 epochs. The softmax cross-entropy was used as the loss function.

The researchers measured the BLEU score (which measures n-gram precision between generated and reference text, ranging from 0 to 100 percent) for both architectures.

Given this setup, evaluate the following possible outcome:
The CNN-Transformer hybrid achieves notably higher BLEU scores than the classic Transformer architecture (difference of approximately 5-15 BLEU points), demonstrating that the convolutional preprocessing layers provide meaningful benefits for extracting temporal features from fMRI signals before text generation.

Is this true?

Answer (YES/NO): NO